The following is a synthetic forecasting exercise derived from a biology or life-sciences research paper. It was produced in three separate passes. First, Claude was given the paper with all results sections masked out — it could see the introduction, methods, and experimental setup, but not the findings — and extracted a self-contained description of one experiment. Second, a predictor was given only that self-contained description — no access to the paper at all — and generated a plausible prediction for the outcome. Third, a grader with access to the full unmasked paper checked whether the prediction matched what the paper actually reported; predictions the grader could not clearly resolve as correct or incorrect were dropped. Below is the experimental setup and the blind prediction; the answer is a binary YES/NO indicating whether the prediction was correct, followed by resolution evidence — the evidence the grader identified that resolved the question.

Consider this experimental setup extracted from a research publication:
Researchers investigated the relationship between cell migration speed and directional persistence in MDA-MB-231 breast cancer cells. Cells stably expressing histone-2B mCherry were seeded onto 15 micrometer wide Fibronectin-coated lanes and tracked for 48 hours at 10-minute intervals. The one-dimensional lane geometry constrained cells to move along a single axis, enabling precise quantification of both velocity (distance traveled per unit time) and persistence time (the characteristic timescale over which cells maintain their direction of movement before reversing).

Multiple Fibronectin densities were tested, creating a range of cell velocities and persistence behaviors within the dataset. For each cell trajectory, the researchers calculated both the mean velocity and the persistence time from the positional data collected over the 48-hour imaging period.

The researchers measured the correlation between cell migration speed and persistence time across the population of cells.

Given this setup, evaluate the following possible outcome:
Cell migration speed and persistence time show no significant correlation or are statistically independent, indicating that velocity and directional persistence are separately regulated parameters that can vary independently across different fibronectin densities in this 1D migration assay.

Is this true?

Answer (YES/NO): NO